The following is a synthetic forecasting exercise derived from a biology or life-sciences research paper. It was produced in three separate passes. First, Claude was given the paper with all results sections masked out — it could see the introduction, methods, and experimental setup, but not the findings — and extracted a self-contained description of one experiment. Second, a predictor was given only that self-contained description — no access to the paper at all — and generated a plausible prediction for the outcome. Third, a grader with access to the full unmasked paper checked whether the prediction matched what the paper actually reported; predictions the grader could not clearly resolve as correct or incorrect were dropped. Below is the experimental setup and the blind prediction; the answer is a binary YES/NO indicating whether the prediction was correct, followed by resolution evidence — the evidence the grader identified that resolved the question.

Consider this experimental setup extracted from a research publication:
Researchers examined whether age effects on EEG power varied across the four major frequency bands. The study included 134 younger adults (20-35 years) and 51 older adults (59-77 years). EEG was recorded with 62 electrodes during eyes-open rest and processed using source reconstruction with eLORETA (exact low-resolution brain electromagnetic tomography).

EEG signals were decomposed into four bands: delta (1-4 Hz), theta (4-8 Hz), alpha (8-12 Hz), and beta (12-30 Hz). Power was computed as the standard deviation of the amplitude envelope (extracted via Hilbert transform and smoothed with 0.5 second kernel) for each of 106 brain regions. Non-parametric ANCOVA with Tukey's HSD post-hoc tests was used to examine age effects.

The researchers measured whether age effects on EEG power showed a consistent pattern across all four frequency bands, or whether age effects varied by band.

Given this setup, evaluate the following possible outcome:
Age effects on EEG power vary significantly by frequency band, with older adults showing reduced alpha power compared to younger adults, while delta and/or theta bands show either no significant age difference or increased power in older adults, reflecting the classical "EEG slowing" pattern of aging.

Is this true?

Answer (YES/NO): NO